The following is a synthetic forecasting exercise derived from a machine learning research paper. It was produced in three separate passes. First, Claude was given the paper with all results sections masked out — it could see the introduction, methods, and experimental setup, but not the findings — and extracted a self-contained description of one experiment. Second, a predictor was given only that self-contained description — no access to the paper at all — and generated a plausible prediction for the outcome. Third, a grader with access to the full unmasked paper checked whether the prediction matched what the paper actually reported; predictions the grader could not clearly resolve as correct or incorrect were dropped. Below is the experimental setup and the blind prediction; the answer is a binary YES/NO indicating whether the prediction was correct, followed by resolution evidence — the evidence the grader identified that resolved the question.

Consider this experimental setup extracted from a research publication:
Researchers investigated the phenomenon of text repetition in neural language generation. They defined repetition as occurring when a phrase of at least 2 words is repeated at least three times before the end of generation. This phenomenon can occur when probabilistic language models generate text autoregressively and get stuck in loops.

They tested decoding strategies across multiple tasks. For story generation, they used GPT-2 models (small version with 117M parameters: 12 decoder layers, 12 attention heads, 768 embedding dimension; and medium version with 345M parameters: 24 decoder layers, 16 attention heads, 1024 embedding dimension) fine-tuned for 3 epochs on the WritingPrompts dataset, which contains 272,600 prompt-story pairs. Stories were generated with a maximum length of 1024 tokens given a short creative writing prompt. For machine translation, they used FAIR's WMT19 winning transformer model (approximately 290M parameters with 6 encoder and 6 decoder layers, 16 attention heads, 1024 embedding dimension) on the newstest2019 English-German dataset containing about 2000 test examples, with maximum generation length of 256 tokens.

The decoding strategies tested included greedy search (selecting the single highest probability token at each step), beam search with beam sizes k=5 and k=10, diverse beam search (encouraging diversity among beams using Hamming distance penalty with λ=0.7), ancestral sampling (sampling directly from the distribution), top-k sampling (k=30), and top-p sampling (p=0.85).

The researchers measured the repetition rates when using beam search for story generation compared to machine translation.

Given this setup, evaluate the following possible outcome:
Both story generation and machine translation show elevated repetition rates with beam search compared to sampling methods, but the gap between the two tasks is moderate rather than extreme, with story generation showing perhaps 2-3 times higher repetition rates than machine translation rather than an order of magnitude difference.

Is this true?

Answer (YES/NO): NO